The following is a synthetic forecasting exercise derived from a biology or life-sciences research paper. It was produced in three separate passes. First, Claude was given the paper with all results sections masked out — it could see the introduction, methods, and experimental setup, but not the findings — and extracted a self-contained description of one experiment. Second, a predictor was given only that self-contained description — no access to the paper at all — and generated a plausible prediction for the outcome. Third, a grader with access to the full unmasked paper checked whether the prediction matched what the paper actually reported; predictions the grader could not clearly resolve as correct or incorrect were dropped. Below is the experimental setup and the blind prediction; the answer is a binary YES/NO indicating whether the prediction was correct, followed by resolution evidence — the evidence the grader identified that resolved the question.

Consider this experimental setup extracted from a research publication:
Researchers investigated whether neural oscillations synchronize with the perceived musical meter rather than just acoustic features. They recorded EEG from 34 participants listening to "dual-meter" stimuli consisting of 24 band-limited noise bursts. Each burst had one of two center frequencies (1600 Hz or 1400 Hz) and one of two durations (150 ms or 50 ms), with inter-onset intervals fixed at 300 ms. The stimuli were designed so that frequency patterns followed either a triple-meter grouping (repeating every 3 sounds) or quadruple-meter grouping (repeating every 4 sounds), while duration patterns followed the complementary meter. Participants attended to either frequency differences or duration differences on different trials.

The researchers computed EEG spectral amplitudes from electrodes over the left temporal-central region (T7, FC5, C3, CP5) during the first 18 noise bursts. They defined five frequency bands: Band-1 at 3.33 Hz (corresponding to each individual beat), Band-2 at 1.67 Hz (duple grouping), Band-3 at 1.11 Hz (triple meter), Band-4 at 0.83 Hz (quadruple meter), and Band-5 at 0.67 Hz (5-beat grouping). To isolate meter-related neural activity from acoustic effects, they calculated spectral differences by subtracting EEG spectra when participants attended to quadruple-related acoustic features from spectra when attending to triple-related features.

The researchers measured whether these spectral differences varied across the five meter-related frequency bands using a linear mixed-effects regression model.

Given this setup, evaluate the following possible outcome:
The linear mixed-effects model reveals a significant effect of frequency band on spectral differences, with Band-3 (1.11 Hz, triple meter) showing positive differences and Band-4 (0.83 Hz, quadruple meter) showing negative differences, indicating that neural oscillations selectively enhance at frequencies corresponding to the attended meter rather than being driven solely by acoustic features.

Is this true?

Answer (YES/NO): NO